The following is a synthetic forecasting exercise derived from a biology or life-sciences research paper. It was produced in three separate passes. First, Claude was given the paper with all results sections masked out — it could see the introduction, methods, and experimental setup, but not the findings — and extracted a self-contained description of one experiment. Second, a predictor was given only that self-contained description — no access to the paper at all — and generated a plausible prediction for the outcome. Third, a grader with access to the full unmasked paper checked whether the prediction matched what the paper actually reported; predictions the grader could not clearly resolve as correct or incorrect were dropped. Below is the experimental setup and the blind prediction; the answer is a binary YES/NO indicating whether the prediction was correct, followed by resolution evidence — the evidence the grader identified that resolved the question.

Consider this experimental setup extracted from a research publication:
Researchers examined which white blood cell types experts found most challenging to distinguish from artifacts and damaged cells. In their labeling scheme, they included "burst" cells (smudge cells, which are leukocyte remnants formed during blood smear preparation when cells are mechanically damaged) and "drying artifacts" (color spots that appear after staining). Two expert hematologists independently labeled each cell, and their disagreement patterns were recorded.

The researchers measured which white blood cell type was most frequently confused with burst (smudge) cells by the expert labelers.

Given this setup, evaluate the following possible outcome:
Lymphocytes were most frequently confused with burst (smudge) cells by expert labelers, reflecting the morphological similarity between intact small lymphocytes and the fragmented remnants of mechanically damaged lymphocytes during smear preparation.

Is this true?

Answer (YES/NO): YES